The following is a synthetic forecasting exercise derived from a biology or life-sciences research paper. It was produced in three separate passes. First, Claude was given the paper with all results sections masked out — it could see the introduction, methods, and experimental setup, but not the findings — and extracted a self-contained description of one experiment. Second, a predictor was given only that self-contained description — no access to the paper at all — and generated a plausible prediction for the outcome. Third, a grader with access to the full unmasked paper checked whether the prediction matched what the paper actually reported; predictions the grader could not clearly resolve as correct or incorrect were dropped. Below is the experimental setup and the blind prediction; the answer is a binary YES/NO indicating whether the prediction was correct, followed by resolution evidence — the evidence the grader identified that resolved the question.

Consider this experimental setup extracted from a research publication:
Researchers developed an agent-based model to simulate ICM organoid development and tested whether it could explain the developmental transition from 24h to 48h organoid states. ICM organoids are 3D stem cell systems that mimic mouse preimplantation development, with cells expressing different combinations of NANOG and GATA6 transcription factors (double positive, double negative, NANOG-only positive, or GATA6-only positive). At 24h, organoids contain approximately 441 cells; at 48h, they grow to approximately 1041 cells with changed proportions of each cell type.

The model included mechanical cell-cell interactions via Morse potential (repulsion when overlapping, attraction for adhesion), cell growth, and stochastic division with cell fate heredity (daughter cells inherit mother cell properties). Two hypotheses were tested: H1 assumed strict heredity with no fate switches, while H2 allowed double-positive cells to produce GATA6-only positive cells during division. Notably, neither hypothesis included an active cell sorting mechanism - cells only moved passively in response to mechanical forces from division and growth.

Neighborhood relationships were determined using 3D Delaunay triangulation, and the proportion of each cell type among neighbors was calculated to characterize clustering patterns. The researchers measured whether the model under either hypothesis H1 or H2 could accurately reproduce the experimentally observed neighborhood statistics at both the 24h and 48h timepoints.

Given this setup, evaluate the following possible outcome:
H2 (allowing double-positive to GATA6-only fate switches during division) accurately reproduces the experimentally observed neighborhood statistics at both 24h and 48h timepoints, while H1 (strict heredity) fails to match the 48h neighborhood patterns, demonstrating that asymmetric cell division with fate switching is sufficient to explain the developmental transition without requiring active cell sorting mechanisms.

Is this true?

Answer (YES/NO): NO